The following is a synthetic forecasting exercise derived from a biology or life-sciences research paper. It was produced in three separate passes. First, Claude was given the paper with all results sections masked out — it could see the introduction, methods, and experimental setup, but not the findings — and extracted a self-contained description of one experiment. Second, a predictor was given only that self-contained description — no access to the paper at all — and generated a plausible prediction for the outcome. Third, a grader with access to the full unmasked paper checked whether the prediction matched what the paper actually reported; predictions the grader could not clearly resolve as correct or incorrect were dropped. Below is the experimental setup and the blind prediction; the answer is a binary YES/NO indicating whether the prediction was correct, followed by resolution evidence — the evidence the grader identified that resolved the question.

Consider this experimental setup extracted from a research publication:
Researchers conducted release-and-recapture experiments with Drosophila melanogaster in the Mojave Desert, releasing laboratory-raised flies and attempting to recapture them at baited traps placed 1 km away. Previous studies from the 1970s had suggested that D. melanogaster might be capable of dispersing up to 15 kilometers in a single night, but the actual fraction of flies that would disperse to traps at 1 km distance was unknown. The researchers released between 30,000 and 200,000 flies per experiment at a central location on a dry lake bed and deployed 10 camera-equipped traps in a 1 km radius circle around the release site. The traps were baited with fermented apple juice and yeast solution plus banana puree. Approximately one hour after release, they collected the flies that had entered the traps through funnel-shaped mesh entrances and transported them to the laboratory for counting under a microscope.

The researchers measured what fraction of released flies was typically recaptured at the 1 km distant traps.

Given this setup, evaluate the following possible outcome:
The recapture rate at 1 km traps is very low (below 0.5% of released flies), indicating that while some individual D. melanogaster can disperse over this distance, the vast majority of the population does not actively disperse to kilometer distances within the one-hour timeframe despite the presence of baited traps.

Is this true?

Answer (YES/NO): NO